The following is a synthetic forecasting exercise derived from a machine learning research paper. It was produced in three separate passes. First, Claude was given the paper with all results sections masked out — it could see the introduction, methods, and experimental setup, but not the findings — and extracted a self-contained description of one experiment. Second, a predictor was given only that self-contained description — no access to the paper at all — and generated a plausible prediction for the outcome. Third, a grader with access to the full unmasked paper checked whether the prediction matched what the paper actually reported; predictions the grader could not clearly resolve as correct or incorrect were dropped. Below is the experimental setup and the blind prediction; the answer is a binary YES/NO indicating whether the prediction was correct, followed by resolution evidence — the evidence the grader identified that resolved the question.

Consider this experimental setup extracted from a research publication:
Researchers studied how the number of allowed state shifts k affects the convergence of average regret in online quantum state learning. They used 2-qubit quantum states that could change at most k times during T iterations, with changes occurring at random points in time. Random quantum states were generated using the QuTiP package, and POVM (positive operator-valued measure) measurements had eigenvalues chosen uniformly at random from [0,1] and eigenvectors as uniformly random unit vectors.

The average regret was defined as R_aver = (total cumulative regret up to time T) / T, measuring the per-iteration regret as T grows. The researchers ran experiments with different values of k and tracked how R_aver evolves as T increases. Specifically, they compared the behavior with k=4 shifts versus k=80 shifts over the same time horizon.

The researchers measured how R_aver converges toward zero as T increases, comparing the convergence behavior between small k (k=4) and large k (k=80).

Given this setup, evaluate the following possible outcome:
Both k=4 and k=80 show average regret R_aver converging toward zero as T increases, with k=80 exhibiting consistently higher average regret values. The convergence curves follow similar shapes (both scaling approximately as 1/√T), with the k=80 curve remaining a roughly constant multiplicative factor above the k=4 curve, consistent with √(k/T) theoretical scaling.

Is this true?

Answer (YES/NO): NO